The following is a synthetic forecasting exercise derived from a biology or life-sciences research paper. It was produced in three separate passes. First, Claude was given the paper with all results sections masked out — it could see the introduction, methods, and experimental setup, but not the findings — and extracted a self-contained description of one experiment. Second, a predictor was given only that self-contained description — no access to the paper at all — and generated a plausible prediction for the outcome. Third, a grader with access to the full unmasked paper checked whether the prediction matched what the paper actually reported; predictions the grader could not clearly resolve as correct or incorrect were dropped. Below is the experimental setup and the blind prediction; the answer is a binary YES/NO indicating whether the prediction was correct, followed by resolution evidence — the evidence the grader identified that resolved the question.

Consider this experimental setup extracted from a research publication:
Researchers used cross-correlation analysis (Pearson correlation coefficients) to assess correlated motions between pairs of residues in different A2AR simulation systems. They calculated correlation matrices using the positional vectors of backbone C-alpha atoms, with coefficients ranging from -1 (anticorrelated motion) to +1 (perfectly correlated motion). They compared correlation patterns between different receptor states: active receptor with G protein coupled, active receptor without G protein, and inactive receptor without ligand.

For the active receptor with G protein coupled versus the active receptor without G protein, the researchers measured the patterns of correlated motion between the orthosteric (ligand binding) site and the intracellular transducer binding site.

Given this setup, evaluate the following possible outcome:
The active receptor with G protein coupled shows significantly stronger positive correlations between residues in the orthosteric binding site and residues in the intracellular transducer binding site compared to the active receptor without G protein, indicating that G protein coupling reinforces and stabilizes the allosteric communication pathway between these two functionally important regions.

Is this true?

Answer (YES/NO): NO